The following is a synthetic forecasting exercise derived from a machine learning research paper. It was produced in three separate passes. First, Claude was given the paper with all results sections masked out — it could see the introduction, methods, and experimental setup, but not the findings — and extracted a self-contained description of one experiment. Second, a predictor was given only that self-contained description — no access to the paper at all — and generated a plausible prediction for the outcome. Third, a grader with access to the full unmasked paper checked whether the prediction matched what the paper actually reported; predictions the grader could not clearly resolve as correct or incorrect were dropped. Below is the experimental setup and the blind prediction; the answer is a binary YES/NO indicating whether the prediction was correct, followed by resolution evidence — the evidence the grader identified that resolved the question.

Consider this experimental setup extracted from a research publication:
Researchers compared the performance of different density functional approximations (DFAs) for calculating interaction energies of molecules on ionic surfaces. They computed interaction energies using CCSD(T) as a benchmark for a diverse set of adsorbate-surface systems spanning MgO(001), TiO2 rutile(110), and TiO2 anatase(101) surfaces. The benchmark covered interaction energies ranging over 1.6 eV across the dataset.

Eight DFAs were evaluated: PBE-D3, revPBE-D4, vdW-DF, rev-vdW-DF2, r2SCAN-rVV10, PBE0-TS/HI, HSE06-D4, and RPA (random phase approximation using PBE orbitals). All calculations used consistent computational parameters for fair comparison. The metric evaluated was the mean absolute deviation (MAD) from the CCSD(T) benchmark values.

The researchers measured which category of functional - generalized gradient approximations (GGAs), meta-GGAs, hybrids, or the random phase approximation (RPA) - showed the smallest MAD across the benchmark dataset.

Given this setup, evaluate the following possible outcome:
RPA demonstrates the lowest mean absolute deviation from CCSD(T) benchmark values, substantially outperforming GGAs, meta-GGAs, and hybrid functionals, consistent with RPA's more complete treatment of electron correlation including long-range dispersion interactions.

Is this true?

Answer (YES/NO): NO